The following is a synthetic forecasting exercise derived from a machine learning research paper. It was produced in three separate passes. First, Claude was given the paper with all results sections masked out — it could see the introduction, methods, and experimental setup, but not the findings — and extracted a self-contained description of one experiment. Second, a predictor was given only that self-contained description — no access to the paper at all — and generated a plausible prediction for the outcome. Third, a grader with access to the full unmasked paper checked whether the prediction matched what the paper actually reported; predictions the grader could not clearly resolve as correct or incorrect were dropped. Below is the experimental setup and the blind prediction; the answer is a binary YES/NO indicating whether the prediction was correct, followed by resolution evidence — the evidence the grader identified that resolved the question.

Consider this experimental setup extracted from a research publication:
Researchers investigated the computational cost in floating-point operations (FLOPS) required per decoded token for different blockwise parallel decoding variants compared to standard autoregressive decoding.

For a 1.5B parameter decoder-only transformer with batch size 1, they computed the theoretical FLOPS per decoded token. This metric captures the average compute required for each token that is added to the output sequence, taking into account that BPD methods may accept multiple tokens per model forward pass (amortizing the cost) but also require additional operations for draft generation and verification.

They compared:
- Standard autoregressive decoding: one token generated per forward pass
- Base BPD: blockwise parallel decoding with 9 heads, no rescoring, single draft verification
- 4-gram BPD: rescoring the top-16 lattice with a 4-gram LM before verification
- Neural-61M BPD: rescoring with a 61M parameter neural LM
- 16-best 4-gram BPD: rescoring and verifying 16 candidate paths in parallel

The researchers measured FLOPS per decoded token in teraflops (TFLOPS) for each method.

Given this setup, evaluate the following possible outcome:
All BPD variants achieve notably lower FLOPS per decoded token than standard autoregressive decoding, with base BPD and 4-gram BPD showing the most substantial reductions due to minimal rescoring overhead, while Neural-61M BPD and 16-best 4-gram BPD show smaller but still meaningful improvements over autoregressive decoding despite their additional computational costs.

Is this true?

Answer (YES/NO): YES